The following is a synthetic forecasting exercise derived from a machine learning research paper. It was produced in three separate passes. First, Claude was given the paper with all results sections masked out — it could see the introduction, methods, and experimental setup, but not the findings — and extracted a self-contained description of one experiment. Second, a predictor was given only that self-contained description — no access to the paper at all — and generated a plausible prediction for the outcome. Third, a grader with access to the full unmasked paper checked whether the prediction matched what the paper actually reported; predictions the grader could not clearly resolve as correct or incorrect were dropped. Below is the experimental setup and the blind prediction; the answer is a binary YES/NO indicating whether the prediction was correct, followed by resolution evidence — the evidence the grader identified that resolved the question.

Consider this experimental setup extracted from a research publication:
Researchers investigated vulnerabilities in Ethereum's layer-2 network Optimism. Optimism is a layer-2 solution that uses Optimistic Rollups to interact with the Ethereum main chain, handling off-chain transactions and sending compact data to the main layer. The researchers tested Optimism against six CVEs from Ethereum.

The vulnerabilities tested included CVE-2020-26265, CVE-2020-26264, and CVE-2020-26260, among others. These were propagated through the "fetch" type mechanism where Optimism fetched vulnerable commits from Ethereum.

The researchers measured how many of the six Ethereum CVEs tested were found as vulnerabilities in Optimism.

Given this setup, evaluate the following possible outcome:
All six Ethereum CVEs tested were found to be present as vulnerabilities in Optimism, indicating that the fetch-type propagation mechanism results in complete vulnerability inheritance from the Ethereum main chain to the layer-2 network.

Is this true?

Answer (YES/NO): NO